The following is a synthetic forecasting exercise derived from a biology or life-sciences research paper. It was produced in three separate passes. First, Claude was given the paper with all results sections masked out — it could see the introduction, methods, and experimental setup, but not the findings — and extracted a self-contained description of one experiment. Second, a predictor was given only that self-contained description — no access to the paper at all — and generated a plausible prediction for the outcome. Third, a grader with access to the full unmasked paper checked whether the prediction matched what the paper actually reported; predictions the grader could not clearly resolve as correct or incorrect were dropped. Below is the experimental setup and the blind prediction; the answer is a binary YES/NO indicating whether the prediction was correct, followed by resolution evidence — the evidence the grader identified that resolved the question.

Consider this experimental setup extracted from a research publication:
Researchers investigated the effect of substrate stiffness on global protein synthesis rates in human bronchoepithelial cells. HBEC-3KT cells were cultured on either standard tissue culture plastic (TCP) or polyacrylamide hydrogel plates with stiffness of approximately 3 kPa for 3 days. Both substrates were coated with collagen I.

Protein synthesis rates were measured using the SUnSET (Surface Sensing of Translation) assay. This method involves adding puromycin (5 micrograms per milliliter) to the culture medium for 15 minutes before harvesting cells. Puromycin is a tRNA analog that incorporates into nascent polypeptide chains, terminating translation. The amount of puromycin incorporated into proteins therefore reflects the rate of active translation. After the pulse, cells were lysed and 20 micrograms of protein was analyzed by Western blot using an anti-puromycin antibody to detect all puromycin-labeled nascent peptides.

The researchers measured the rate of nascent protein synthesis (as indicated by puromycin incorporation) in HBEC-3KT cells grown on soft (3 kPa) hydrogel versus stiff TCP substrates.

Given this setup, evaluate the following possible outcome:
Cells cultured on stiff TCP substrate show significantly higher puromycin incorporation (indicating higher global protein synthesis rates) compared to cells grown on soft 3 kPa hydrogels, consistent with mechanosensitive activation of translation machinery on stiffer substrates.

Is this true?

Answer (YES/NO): YES